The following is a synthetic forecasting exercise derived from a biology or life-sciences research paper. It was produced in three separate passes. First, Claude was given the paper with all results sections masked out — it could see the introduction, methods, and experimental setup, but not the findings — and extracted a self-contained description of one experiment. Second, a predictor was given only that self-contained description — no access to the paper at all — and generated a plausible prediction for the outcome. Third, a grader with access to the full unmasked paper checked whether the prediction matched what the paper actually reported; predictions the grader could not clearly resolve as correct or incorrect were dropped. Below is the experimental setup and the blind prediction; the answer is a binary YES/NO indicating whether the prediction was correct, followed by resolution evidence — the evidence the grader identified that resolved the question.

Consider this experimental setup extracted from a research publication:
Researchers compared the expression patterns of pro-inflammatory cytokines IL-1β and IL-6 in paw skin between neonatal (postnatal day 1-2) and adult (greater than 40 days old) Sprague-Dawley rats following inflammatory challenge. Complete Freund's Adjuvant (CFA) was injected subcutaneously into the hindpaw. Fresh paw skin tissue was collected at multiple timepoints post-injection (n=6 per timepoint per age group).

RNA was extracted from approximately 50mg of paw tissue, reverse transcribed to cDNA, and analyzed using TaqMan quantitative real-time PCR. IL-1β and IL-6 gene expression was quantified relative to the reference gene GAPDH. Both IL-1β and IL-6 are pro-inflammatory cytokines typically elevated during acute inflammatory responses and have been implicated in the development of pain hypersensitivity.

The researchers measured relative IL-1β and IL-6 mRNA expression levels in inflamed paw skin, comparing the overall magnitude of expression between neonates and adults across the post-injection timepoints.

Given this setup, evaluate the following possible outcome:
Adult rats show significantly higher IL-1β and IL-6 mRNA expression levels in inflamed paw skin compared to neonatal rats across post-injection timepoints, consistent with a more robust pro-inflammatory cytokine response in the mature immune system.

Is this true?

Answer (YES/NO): NO